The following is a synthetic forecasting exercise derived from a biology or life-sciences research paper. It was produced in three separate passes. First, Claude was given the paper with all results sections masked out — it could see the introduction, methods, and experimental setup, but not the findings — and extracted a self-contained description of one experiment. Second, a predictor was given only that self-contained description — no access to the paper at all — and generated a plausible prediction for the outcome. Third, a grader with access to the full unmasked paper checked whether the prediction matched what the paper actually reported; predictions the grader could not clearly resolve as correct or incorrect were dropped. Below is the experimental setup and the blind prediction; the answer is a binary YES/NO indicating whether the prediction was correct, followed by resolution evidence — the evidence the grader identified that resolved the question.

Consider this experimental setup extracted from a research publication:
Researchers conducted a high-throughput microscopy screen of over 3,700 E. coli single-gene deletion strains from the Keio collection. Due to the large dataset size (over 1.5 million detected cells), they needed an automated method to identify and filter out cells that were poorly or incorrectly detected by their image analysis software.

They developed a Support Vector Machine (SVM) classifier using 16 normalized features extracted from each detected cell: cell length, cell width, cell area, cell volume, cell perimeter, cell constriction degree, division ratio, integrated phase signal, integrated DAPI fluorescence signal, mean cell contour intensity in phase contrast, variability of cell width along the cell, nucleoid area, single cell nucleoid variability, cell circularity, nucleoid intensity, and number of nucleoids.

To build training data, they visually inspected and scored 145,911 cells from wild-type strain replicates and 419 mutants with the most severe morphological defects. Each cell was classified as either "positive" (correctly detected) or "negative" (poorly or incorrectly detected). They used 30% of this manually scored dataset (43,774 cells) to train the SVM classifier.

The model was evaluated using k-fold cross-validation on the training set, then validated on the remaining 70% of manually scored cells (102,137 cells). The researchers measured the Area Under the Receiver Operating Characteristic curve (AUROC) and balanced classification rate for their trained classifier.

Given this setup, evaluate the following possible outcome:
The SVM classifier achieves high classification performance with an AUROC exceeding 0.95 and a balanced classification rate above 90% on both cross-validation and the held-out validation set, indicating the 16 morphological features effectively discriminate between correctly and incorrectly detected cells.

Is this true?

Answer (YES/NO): NO